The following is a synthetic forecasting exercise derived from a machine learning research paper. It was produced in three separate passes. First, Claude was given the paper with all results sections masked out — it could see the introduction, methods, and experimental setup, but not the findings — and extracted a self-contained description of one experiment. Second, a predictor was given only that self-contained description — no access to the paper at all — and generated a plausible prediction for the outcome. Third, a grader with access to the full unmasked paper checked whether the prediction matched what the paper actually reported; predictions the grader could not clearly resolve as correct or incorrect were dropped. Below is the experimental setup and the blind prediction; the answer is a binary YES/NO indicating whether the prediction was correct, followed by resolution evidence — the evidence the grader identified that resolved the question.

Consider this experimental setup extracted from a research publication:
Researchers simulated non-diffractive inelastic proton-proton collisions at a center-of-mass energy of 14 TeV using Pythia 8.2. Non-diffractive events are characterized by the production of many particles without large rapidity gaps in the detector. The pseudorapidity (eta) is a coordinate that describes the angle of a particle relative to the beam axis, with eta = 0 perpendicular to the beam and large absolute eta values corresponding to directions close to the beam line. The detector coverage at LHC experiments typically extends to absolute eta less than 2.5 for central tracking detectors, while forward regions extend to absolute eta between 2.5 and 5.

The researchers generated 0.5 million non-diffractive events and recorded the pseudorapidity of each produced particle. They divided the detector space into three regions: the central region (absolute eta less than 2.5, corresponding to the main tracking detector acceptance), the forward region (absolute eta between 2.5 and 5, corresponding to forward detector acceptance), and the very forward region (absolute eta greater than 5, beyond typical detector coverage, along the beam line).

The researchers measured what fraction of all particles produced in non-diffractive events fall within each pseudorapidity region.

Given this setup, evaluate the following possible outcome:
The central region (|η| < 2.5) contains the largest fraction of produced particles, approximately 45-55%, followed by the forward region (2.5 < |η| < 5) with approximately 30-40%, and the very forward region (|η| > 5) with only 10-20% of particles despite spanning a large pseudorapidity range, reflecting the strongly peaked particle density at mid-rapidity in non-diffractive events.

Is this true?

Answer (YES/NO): NO